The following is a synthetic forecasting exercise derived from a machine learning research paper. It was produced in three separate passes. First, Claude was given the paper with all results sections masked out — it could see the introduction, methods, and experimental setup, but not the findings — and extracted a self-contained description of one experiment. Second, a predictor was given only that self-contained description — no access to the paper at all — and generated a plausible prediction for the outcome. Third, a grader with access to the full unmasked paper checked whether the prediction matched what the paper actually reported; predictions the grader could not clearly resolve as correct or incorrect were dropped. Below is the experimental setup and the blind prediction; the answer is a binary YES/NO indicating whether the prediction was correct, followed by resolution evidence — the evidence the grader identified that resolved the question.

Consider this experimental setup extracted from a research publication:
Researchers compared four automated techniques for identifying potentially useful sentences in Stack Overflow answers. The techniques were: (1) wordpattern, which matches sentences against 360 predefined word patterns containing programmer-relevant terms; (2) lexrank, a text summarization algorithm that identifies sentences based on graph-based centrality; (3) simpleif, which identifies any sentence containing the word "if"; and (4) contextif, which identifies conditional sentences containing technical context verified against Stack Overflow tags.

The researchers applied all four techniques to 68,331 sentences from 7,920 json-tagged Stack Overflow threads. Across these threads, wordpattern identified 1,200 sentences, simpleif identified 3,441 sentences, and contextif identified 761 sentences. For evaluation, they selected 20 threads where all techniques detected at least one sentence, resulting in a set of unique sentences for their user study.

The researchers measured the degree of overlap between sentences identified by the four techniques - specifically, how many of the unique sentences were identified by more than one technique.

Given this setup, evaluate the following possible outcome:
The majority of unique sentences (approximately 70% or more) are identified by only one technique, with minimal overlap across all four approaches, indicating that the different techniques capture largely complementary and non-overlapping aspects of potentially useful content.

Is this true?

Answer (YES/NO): YES